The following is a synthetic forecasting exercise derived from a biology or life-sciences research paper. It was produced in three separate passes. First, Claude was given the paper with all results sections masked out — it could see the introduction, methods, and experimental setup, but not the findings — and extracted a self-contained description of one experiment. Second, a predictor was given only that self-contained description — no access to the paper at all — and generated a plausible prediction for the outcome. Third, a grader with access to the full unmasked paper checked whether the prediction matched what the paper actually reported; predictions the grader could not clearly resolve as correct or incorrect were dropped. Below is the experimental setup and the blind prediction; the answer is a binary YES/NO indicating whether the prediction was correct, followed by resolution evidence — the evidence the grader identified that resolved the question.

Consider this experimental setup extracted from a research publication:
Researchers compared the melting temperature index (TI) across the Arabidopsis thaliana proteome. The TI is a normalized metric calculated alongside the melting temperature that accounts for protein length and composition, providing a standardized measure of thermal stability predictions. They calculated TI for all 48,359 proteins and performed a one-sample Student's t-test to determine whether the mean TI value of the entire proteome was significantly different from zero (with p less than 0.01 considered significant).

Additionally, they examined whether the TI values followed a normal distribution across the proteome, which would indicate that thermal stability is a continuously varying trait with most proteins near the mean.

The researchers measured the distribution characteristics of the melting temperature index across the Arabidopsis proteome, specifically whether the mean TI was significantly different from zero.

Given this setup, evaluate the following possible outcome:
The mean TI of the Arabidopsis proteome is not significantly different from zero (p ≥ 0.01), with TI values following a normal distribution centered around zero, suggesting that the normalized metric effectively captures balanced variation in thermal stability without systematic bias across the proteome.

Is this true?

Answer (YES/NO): NO